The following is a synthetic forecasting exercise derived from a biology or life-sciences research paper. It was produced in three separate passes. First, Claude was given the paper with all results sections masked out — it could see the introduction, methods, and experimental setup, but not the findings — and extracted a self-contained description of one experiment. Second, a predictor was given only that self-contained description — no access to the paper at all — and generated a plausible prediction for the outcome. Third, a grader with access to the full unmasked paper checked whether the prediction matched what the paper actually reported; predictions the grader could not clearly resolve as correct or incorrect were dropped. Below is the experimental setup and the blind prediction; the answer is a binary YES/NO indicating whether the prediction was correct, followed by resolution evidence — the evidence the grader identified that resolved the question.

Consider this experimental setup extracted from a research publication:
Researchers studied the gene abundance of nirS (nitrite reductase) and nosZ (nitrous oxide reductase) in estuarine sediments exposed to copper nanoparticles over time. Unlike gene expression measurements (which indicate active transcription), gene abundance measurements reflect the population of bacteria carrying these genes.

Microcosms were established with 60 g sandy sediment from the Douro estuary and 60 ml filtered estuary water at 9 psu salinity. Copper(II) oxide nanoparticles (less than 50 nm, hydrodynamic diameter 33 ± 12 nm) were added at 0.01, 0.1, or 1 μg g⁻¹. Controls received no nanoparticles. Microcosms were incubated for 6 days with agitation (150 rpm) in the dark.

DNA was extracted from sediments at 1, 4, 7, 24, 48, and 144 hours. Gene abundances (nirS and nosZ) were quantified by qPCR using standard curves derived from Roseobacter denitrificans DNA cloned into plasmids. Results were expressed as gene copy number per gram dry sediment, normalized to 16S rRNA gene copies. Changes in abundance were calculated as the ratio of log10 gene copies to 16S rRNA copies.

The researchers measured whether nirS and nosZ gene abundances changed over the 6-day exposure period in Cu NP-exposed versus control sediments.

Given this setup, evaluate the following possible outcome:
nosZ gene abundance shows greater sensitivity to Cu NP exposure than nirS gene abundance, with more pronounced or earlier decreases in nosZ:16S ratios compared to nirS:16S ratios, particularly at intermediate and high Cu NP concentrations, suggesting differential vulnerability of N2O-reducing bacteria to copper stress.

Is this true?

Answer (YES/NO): NO